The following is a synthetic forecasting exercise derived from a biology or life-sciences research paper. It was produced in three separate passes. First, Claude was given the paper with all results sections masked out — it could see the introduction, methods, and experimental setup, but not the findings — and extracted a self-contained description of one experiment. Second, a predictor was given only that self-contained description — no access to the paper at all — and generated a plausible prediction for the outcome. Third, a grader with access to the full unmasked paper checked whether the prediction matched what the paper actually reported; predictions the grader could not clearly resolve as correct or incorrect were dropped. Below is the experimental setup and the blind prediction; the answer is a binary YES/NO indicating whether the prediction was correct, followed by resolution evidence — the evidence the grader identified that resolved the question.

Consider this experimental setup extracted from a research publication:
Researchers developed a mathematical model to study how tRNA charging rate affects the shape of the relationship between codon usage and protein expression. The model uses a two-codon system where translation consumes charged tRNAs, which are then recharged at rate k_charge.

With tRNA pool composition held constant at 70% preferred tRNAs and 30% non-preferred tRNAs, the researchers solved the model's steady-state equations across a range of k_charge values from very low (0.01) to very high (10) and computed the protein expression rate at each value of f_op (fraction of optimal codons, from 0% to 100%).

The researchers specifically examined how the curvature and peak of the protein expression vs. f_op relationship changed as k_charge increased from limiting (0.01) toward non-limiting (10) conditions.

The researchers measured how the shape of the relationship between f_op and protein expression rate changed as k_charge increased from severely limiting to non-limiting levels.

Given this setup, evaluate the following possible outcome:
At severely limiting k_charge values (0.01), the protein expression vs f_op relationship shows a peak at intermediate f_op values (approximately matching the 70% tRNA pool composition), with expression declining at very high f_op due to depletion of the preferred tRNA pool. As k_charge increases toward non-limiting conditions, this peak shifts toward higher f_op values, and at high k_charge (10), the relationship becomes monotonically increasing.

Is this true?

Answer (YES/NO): YES